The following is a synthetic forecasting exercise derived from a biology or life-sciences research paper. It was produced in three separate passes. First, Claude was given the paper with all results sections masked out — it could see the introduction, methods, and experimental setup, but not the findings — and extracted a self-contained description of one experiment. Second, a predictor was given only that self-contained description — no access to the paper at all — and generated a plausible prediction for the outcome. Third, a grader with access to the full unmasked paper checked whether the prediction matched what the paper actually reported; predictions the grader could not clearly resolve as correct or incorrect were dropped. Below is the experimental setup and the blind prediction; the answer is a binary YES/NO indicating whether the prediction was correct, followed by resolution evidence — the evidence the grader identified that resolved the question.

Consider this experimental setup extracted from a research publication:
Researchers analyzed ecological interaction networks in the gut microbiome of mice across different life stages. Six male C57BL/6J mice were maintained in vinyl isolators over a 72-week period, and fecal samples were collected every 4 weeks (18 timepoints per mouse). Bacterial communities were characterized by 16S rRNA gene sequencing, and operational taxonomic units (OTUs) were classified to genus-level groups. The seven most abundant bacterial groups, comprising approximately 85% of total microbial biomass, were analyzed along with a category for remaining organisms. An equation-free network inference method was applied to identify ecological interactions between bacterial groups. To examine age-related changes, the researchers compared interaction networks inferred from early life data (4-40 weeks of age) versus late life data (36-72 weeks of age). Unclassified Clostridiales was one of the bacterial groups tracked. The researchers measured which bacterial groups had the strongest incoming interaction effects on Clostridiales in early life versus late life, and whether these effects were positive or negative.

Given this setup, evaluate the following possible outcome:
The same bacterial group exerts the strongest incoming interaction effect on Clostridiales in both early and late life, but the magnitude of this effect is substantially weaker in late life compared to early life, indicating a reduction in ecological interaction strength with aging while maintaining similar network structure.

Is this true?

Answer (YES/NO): NO